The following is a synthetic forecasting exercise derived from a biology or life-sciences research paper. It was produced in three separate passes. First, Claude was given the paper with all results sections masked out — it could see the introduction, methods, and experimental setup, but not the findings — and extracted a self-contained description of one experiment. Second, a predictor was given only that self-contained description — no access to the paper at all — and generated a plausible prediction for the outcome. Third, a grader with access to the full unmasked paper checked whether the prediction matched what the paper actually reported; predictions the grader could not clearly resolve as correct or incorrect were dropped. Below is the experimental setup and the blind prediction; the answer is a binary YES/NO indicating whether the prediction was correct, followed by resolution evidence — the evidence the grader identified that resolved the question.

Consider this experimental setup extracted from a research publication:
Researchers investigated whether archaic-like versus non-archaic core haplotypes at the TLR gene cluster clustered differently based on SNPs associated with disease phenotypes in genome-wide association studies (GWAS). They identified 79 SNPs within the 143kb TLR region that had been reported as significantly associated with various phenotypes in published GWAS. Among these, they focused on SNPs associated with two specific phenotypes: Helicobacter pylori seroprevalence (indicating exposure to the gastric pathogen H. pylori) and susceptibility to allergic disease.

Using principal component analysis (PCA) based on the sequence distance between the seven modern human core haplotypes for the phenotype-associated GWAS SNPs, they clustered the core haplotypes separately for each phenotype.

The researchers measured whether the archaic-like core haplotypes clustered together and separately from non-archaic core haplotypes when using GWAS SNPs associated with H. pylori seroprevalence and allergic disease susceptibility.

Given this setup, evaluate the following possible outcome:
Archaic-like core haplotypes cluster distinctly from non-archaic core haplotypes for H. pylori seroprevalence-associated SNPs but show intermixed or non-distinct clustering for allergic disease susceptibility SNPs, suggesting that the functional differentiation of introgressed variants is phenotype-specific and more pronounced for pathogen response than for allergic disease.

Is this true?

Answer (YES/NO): NO